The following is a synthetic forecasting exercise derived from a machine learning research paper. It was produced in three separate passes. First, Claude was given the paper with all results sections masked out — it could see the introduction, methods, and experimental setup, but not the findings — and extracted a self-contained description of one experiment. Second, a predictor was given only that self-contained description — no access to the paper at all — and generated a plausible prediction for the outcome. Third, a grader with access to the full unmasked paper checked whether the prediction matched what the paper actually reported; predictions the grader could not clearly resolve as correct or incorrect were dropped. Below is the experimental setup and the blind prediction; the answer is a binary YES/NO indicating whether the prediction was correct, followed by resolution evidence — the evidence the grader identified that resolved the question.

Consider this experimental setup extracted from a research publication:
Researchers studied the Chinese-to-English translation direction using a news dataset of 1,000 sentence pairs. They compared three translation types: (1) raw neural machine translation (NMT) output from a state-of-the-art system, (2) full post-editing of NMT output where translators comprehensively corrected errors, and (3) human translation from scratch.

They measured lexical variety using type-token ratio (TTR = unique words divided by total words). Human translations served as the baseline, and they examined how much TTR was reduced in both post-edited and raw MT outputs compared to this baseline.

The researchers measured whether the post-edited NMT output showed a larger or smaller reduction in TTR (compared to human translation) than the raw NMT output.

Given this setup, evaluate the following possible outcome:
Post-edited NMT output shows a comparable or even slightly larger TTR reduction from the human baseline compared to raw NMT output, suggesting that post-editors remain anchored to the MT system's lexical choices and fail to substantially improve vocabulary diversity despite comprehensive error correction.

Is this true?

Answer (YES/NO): NO